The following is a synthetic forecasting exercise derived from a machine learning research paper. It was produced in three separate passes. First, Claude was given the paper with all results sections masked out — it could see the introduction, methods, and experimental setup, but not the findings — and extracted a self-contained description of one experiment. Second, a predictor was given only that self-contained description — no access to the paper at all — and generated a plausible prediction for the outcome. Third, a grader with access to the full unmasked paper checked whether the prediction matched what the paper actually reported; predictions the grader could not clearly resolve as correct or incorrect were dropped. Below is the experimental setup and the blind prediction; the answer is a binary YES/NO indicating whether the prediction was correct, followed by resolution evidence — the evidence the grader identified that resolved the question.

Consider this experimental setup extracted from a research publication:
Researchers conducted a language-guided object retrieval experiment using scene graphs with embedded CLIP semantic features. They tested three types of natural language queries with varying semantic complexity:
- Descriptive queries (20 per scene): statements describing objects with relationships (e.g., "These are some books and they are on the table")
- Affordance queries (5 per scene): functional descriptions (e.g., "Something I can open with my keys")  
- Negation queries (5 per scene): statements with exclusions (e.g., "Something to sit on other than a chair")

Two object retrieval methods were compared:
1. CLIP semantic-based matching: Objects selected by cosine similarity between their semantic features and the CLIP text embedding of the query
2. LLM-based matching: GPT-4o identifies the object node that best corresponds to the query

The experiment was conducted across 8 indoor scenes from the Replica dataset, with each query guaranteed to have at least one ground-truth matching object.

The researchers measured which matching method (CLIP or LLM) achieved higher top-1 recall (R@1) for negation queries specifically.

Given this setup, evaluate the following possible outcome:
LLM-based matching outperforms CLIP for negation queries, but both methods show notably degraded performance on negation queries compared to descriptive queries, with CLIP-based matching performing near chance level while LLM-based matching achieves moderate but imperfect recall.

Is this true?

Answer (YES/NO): NO